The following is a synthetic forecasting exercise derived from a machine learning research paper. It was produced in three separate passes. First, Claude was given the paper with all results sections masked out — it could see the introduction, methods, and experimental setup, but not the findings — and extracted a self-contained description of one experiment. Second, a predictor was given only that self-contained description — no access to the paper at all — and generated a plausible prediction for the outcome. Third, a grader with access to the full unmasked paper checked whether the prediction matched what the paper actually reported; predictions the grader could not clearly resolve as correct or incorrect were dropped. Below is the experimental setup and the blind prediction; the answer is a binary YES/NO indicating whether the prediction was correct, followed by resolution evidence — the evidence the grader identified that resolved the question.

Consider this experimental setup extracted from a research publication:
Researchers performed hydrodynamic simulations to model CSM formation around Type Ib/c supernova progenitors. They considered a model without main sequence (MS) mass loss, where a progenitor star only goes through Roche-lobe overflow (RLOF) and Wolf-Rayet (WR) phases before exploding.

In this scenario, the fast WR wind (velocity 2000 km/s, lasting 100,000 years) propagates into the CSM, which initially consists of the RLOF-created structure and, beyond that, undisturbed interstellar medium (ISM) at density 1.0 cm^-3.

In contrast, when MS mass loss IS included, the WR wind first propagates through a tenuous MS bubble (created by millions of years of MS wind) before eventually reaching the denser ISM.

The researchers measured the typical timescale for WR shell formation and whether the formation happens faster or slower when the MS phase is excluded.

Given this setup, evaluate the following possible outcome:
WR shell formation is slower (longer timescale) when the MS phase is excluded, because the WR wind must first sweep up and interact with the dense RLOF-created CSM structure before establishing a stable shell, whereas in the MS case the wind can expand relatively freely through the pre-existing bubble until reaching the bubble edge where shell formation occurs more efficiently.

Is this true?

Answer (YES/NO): NO